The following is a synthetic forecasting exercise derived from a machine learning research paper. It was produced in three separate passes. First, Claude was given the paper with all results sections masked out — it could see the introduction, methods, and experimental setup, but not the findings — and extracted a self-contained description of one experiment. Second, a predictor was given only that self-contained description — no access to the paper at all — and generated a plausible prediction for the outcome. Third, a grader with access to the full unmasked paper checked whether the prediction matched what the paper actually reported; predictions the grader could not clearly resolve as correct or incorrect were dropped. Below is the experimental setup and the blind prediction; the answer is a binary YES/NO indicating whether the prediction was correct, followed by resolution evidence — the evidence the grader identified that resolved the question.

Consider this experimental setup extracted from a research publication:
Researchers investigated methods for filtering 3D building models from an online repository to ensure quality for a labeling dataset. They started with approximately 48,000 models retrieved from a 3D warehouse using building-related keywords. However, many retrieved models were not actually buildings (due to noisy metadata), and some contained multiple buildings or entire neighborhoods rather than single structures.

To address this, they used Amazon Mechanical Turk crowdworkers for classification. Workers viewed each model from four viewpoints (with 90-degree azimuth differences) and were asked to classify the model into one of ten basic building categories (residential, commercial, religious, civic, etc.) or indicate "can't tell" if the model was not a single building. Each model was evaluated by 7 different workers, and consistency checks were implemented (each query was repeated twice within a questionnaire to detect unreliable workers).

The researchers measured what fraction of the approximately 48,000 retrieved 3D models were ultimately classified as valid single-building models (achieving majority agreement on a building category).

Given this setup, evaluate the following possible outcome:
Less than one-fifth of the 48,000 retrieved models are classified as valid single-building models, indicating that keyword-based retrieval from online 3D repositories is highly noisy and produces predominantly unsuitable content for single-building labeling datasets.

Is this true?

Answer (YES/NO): YES